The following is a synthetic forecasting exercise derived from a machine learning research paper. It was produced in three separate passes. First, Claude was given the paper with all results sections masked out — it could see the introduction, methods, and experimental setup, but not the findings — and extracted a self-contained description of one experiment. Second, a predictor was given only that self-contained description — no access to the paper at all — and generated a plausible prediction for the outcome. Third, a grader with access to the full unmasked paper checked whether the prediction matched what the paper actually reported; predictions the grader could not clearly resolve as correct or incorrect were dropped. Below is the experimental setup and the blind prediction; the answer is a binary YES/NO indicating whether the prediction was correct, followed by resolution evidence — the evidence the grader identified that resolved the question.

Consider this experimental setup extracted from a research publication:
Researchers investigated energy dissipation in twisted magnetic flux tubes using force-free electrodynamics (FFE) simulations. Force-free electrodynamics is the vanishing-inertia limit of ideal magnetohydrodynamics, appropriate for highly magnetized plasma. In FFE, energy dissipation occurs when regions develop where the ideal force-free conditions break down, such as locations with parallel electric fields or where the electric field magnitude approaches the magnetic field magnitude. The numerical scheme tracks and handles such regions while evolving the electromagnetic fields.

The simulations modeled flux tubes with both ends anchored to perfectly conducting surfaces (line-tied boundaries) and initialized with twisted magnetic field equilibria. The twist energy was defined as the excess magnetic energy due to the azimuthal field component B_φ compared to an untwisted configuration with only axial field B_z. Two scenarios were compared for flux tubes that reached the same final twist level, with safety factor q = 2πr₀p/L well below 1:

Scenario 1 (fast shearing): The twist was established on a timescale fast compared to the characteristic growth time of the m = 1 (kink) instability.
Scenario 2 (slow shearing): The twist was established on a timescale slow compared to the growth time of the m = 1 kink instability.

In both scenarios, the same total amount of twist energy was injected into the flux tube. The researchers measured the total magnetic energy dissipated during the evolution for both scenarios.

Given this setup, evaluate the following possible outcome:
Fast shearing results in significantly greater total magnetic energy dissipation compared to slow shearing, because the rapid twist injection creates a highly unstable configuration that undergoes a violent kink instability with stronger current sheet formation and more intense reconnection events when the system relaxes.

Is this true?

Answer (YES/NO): YES